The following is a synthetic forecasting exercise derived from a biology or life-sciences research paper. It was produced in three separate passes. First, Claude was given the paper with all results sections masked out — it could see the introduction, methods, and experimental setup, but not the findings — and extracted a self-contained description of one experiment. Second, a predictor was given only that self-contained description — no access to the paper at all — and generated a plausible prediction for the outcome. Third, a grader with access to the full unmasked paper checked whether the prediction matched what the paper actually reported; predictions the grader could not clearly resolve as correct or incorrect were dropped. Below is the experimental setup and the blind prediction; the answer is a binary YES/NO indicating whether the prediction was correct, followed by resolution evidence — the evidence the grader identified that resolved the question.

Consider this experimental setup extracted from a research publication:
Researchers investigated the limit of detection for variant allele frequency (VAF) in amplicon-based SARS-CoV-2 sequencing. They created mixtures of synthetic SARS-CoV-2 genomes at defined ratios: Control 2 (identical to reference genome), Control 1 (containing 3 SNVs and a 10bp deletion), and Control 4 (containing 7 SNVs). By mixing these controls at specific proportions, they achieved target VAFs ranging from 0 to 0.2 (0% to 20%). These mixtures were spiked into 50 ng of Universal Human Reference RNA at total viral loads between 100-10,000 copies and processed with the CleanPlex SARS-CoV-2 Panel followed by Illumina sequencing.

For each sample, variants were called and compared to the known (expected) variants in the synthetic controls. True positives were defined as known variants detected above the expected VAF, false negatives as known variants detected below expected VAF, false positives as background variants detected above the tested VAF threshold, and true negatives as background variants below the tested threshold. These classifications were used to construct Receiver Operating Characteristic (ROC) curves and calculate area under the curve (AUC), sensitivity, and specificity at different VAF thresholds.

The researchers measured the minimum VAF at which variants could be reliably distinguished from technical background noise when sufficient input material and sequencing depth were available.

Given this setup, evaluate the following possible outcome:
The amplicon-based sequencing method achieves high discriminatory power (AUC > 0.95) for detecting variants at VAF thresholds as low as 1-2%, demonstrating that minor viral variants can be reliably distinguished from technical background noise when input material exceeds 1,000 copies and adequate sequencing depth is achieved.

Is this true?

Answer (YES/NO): NO